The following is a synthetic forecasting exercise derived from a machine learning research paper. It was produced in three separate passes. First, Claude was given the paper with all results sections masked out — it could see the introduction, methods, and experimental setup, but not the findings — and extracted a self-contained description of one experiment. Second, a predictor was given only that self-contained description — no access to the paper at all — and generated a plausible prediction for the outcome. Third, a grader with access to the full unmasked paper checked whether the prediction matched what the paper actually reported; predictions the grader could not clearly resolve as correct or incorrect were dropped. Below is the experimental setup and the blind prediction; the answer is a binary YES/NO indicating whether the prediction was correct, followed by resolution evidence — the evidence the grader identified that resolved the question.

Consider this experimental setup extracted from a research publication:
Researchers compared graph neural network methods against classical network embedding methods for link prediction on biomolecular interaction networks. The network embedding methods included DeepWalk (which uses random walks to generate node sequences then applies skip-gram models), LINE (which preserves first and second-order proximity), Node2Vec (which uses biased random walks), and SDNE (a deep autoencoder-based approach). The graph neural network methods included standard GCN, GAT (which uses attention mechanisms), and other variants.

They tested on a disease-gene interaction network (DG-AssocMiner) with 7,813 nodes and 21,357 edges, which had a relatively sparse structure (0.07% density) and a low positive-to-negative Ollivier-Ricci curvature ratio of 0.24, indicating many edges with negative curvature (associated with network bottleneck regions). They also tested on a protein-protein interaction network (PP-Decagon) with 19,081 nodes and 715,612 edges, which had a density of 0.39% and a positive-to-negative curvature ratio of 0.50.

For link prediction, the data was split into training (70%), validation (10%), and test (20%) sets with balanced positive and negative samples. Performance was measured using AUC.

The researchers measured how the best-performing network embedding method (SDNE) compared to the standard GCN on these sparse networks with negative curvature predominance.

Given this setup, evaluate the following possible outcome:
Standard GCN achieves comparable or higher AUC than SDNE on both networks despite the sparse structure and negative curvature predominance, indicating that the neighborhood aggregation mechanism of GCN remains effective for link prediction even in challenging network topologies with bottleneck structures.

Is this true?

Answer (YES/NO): YES